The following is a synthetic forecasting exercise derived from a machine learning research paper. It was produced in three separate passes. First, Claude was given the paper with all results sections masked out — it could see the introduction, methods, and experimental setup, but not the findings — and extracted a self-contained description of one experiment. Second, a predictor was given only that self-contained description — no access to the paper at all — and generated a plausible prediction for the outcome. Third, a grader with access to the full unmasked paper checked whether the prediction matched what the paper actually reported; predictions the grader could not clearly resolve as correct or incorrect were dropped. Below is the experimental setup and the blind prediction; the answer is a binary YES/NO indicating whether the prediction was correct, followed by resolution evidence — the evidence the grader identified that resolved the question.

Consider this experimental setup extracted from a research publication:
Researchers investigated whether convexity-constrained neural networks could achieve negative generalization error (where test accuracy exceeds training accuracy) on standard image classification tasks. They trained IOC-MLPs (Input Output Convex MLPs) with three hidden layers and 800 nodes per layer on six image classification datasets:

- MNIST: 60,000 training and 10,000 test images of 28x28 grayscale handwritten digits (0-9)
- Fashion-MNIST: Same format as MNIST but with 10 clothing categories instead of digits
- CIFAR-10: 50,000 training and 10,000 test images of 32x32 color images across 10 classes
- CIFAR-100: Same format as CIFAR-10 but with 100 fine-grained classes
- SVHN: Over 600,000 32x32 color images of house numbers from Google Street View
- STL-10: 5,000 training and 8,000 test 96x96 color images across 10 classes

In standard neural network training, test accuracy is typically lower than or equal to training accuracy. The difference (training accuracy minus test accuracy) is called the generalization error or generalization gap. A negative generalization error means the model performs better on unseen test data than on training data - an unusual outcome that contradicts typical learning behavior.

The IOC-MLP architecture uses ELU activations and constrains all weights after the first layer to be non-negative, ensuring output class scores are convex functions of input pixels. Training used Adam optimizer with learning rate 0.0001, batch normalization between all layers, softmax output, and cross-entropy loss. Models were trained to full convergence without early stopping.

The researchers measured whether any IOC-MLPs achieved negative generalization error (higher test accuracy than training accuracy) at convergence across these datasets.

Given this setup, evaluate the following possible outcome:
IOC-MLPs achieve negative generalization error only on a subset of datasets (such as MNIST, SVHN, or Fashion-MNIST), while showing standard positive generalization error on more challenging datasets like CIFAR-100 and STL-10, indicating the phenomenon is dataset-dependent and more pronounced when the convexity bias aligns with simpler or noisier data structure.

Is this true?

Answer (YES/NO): YES